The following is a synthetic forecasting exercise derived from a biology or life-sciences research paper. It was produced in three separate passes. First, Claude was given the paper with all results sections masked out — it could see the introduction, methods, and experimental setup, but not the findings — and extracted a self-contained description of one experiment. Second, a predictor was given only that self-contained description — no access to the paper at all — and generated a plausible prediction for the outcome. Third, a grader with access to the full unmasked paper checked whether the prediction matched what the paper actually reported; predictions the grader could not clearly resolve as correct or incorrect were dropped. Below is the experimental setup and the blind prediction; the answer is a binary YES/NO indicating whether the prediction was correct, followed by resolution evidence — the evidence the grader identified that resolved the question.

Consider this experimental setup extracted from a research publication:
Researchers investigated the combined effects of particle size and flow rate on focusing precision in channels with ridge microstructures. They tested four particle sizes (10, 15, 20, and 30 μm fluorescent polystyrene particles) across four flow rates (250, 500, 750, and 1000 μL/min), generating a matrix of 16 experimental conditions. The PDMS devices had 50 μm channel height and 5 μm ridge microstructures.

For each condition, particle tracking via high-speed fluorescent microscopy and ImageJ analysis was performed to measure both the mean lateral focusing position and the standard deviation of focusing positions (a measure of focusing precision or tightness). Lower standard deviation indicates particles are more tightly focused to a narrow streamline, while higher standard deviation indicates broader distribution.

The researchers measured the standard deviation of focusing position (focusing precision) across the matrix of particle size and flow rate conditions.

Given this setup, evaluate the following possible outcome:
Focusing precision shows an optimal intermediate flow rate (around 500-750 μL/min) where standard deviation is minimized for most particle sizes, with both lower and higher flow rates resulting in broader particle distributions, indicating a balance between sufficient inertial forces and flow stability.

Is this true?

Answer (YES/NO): NO